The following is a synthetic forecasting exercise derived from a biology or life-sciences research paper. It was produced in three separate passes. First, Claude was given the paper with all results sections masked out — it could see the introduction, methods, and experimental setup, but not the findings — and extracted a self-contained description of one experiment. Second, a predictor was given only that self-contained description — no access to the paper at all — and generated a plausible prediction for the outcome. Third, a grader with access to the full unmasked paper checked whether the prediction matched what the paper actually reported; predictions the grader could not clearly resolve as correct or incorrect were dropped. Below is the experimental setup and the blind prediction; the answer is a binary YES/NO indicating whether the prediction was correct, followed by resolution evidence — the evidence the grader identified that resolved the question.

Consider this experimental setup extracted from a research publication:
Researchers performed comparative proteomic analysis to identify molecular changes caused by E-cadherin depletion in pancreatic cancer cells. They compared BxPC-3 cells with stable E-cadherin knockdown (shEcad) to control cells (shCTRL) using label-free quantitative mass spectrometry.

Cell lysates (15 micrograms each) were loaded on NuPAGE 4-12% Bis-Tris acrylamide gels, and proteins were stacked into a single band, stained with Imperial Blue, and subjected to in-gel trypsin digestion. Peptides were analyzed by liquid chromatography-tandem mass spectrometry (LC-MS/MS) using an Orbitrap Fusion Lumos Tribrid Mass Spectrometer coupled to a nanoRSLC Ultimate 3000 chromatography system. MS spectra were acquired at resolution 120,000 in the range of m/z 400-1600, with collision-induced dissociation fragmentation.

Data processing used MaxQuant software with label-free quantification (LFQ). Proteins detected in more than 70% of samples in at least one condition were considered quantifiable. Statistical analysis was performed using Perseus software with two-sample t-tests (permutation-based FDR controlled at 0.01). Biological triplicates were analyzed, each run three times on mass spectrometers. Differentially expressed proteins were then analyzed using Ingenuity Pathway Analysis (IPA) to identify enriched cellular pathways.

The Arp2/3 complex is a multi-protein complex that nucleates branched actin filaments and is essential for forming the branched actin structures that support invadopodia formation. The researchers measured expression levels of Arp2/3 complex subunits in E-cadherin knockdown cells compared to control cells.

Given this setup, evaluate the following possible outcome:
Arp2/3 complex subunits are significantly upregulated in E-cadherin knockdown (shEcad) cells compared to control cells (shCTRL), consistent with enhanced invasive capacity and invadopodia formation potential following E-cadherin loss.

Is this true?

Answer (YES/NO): NO